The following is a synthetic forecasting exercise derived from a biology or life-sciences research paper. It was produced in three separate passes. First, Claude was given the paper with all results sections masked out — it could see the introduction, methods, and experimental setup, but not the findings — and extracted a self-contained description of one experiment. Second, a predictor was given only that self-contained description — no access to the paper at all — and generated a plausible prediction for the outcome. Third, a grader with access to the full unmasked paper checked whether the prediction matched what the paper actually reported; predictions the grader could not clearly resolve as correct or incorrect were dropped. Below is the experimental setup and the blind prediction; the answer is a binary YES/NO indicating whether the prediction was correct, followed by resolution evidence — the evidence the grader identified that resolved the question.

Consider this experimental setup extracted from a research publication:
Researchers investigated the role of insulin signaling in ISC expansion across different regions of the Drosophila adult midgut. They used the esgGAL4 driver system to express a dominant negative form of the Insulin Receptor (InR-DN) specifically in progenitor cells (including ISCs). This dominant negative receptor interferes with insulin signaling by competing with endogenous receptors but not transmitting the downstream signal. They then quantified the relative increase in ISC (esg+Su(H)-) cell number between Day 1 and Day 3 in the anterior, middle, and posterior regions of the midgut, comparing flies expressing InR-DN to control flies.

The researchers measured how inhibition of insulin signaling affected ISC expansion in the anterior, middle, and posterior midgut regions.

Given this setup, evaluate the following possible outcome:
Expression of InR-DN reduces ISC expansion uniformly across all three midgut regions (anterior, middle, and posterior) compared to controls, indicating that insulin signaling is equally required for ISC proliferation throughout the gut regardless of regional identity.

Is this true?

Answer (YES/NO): NO